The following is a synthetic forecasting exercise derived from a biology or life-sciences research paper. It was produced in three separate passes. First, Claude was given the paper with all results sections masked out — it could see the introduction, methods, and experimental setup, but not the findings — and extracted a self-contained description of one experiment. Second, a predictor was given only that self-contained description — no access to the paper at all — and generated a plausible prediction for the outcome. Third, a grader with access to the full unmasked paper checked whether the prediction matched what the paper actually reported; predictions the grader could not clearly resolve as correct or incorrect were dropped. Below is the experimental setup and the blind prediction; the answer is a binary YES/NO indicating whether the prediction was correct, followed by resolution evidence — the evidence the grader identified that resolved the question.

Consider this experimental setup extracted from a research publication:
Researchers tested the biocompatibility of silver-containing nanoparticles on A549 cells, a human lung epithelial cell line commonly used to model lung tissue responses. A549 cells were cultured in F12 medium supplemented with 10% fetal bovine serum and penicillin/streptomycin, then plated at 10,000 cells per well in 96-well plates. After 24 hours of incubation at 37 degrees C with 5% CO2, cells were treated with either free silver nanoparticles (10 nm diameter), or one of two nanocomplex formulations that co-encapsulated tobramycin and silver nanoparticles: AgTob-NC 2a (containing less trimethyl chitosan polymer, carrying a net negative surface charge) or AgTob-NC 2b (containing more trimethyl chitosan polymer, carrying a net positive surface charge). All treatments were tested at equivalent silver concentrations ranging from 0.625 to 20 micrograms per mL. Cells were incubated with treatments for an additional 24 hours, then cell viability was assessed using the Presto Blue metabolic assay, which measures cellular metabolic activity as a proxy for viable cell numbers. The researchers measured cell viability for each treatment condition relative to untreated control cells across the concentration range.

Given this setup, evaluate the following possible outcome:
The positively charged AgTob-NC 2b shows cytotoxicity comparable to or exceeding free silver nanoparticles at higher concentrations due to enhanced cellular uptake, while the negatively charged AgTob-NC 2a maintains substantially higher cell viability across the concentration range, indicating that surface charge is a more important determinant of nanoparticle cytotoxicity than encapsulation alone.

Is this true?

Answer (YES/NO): NO